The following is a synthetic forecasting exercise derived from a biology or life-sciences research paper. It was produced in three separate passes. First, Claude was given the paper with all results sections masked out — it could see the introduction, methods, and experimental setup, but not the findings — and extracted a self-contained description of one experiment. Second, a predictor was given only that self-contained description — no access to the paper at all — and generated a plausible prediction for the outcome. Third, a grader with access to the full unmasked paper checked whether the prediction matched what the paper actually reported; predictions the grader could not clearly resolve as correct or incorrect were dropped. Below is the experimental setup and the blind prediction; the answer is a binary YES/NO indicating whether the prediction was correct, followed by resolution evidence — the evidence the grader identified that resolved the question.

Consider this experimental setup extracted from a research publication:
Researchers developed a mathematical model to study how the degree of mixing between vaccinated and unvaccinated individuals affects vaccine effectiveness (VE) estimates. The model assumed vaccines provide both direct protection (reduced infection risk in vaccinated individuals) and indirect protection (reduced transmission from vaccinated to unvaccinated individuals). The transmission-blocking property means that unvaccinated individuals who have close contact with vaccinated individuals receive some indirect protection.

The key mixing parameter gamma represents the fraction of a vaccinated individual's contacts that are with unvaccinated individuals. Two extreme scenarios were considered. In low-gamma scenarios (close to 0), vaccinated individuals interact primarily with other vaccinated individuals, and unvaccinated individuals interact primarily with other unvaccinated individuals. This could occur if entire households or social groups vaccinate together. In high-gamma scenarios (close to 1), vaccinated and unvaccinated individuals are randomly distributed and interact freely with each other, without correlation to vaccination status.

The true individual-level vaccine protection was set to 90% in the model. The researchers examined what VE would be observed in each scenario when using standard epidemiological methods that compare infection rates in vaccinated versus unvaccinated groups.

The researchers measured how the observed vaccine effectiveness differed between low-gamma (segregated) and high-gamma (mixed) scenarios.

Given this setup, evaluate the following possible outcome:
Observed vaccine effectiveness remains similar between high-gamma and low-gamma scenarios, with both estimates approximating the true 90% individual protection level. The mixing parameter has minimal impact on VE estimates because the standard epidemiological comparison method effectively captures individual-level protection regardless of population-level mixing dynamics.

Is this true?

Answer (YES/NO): NO